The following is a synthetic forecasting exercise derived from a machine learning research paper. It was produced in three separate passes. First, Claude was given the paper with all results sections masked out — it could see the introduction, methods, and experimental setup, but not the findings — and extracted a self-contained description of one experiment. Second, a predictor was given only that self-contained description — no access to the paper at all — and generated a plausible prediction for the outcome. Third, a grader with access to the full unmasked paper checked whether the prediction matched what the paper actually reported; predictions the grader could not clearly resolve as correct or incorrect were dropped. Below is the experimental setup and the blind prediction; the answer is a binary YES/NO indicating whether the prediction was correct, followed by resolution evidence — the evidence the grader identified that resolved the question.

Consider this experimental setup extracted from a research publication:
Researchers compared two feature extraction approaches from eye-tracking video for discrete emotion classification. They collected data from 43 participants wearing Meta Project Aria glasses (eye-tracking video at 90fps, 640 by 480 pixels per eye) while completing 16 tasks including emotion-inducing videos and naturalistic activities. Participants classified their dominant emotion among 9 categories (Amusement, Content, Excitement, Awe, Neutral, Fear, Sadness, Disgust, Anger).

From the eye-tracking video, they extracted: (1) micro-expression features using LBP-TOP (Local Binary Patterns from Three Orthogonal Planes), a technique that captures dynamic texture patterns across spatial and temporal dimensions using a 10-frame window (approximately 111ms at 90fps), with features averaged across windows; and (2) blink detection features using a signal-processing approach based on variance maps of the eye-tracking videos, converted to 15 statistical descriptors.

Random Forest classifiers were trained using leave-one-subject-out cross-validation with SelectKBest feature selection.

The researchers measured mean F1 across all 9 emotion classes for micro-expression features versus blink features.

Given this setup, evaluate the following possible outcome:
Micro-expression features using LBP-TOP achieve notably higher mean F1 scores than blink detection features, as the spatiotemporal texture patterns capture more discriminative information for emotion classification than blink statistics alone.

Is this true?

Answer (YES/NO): NO